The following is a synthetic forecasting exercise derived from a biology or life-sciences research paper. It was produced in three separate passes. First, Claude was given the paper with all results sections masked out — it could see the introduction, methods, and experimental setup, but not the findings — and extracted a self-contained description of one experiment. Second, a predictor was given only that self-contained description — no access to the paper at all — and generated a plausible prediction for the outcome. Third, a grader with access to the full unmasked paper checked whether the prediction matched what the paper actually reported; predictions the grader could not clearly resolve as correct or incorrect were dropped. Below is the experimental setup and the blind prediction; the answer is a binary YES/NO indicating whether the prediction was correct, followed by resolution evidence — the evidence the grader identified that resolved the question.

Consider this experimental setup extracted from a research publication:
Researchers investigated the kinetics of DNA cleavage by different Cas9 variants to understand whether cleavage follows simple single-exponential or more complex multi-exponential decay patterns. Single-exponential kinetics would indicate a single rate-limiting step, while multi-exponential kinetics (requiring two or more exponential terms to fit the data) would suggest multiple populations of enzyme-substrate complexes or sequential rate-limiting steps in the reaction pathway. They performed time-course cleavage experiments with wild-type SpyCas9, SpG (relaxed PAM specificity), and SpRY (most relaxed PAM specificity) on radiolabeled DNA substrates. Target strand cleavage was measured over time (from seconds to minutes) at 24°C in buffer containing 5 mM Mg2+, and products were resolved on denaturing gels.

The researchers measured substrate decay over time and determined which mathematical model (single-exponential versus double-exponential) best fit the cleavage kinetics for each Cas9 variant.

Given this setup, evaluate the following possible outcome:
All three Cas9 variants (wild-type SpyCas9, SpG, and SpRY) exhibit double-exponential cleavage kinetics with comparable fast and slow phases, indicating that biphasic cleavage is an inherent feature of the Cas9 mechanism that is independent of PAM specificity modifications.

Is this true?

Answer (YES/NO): NO